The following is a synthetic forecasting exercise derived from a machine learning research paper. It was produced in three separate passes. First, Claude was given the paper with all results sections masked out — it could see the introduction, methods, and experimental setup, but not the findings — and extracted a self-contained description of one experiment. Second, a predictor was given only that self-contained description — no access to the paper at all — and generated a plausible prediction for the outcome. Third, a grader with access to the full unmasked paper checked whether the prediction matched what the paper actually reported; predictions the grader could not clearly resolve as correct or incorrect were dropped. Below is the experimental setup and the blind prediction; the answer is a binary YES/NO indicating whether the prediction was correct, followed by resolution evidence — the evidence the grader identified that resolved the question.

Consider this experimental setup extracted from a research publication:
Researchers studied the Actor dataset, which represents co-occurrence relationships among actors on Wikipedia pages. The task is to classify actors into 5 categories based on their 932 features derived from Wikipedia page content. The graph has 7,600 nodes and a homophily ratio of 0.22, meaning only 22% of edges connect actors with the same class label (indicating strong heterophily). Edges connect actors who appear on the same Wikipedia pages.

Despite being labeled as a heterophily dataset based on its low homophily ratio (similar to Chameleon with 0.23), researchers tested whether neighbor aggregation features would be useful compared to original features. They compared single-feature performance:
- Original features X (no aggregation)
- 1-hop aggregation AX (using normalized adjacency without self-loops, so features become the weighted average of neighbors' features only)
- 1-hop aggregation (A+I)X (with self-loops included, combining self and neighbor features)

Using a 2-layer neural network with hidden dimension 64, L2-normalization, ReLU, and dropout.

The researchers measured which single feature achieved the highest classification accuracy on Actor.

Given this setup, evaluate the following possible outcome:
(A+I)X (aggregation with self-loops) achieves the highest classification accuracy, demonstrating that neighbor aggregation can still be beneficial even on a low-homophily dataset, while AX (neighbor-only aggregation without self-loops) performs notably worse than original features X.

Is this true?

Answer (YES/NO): NO